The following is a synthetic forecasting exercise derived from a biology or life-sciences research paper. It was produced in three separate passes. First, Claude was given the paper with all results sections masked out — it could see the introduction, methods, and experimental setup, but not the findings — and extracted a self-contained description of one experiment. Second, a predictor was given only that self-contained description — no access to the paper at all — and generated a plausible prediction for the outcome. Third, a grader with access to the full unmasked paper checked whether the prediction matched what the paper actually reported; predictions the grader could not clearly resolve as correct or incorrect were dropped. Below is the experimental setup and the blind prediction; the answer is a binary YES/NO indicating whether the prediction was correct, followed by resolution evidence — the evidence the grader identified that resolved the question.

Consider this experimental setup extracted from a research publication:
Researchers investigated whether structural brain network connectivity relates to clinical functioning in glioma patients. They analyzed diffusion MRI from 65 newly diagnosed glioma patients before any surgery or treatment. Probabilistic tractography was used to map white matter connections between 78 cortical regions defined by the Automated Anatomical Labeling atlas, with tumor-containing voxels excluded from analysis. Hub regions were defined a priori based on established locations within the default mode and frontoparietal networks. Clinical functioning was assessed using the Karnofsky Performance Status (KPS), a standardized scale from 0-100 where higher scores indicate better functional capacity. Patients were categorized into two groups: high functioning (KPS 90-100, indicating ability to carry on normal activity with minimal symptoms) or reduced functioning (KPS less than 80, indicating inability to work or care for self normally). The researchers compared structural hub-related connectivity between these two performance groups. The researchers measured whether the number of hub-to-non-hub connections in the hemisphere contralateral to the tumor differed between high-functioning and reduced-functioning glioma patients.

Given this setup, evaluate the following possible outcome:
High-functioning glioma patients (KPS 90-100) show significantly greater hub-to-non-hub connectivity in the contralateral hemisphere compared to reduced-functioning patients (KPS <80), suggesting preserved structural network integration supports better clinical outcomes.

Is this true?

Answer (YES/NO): NO